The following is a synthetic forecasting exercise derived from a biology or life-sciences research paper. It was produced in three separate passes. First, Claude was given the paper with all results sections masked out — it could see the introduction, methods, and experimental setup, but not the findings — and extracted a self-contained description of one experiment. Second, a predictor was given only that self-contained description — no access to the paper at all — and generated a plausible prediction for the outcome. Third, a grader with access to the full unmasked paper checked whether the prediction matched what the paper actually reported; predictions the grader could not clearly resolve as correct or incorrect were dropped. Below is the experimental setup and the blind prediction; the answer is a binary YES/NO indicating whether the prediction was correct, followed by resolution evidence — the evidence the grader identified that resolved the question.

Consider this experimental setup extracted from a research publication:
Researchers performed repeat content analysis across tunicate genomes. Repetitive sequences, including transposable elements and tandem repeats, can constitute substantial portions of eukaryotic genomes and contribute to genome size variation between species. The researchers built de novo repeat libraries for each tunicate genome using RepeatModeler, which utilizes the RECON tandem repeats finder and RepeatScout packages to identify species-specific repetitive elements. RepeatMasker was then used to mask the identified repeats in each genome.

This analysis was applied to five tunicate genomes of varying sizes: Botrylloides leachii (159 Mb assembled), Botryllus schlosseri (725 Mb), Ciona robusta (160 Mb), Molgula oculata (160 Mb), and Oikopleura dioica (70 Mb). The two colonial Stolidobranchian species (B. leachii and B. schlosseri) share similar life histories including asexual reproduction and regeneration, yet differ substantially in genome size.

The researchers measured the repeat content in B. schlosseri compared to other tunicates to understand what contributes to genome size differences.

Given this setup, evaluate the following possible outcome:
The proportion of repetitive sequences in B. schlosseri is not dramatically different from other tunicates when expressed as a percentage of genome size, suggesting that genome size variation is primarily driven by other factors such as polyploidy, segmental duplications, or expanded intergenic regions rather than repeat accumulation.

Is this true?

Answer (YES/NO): NO